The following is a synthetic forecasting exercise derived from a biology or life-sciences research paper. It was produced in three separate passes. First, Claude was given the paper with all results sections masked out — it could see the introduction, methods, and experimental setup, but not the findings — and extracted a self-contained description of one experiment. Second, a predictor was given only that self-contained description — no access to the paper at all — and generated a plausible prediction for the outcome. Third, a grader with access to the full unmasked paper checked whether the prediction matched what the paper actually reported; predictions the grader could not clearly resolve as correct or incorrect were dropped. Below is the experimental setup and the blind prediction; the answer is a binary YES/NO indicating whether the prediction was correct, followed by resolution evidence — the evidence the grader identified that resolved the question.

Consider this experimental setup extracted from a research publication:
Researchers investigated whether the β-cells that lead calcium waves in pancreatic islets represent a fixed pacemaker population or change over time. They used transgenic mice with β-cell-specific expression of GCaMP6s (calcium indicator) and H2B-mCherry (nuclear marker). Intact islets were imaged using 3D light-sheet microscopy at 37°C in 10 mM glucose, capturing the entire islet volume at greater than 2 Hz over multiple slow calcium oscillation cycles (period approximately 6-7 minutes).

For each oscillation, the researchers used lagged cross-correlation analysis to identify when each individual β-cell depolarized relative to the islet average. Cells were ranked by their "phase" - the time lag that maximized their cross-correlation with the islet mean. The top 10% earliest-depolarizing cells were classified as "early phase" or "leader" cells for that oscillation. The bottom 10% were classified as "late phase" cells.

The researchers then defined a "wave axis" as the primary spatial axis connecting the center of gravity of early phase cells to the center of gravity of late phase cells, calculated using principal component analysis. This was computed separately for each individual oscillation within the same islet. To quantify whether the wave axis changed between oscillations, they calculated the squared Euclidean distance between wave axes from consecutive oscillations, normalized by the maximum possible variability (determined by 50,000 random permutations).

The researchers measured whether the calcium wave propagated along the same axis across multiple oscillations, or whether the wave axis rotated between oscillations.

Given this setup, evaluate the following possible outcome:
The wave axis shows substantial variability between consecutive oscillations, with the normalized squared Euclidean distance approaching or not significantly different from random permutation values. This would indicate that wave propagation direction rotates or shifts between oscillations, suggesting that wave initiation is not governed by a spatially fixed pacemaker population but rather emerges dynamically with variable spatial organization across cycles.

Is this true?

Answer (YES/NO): YES